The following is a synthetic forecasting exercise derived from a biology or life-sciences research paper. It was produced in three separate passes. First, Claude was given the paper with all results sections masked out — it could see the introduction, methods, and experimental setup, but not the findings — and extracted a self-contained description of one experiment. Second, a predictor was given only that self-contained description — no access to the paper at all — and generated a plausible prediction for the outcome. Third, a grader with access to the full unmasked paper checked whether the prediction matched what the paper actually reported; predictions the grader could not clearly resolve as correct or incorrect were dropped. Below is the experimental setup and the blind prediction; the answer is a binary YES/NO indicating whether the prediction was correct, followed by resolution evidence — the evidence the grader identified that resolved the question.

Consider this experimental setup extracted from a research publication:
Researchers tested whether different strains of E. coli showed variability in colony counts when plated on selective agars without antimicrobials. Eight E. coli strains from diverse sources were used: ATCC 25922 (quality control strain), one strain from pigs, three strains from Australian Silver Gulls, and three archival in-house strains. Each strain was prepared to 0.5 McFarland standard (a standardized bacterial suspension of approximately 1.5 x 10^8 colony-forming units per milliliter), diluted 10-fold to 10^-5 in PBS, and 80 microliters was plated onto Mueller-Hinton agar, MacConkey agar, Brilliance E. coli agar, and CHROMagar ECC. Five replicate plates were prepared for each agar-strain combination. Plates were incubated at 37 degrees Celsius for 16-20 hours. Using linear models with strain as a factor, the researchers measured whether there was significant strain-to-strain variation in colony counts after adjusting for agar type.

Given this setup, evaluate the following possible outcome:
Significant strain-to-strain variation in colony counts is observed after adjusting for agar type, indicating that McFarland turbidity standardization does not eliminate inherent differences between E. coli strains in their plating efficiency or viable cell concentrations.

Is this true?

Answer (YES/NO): YES